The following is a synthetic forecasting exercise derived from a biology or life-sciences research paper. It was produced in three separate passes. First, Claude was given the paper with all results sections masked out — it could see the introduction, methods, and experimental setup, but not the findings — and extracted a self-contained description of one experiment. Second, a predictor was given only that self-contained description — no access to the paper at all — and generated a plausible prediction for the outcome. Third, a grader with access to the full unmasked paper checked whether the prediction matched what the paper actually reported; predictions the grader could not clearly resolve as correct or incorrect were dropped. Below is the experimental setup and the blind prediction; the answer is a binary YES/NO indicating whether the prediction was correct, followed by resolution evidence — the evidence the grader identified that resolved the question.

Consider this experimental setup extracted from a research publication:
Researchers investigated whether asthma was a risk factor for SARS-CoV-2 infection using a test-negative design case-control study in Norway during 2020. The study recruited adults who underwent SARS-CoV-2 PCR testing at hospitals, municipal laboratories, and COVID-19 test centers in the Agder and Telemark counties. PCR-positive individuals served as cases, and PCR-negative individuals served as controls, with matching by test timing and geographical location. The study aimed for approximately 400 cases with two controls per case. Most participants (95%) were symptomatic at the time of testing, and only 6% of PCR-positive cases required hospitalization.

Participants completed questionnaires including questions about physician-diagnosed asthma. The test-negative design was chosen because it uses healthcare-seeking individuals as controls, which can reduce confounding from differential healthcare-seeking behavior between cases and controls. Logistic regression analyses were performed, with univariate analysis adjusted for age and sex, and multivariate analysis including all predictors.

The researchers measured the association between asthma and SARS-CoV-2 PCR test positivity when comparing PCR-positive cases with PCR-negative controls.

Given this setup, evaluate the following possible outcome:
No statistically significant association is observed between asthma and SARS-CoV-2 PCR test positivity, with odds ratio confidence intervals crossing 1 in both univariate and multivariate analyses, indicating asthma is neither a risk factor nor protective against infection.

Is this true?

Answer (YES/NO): YES